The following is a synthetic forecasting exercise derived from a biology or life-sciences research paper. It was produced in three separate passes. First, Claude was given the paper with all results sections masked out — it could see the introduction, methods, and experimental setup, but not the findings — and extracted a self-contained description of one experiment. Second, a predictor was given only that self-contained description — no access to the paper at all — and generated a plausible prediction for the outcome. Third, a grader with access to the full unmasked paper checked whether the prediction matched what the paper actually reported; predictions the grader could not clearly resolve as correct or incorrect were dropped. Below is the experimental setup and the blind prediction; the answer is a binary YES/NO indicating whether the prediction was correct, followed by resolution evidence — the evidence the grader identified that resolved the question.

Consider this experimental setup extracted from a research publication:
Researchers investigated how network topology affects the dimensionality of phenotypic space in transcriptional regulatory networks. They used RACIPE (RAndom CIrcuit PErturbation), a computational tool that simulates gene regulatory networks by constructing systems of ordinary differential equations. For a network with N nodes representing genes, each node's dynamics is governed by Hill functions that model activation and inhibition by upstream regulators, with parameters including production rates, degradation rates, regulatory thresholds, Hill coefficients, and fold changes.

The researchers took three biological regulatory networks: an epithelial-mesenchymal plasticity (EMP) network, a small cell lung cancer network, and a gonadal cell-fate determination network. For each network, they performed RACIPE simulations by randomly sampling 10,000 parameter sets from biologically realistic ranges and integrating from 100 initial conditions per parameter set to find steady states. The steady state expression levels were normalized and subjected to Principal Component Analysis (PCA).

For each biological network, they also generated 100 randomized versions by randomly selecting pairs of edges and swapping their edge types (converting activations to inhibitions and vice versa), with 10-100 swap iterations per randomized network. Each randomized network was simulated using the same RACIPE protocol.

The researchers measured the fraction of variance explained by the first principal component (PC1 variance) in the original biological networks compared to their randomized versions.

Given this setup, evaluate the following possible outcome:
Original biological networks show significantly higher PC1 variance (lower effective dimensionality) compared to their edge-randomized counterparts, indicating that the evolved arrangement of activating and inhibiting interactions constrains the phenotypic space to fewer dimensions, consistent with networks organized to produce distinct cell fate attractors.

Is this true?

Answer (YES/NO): YES